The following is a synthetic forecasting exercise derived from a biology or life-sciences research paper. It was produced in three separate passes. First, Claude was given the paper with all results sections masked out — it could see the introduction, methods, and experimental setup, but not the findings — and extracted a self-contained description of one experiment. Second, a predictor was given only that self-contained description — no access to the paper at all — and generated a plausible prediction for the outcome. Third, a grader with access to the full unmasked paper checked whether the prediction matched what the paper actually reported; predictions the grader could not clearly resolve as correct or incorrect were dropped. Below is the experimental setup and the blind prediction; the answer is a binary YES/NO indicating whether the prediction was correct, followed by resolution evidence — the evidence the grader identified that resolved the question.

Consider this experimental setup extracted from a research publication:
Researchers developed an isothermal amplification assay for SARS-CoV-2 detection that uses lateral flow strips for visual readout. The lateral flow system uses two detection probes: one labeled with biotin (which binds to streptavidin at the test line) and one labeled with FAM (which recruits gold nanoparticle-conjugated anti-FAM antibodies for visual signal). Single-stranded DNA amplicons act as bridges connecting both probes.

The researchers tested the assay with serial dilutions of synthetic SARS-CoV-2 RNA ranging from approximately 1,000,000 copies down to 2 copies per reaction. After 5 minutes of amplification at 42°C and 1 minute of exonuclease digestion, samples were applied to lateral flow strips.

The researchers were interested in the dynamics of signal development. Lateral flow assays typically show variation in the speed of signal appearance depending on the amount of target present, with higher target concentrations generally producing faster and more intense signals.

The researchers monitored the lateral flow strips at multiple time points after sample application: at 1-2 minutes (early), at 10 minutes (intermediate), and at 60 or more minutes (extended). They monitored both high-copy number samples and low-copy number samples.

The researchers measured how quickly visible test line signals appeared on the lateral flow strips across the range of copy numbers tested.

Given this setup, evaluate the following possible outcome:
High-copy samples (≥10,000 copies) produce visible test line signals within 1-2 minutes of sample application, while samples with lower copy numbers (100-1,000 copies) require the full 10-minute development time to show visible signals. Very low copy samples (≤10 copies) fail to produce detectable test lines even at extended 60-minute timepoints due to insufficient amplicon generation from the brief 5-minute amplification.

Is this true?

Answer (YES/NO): NO